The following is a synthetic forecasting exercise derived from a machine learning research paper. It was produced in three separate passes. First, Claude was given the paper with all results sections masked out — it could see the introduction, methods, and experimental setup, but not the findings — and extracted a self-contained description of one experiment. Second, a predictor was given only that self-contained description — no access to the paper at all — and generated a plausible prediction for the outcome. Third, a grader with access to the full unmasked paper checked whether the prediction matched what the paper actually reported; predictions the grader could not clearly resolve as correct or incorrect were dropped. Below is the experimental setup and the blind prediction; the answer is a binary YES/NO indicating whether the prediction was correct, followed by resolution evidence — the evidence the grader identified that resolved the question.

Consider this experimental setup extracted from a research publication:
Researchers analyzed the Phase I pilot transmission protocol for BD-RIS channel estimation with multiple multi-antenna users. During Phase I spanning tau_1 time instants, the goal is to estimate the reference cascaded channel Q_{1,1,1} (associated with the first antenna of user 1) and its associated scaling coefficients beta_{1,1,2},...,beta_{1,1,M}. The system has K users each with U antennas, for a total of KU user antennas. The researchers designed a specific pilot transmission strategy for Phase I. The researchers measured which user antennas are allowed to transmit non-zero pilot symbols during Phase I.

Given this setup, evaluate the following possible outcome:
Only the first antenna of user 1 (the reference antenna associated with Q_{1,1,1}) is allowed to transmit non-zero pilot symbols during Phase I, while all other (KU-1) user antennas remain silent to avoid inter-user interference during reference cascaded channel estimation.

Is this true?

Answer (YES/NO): YES